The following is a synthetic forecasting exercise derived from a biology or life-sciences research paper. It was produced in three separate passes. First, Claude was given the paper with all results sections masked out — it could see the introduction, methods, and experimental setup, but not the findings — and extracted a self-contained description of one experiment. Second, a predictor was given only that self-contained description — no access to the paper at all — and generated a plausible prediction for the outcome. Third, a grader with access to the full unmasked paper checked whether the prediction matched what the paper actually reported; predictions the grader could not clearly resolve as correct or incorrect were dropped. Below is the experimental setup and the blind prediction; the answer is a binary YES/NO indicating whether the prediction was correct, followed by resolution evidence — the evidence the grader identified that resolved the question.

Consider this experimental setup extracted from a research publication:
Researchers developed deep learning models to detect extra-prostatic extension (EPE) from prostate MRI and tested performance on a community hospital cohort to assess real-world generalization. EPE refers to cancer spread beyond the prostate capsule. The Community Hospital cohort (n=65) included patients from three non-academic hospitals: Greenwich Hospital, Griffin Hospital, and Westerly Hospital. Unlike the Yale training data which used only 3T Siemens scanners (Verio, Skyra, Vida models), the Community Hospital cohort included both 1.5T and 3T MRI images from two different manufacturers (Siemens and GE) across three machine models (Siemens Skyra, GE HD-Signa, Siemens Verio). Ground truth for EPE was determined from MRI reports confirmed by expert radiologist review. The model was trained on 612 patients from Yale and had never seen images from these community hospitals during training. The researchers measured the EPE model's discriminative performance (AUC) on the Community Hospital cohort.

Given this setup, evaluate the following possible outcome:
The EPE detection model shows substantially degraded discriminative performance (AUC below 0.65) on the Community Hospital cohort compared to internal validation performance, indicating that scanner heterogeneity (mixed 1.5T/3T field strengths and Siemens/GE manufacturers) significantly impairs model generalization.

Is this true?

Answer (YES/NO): NO